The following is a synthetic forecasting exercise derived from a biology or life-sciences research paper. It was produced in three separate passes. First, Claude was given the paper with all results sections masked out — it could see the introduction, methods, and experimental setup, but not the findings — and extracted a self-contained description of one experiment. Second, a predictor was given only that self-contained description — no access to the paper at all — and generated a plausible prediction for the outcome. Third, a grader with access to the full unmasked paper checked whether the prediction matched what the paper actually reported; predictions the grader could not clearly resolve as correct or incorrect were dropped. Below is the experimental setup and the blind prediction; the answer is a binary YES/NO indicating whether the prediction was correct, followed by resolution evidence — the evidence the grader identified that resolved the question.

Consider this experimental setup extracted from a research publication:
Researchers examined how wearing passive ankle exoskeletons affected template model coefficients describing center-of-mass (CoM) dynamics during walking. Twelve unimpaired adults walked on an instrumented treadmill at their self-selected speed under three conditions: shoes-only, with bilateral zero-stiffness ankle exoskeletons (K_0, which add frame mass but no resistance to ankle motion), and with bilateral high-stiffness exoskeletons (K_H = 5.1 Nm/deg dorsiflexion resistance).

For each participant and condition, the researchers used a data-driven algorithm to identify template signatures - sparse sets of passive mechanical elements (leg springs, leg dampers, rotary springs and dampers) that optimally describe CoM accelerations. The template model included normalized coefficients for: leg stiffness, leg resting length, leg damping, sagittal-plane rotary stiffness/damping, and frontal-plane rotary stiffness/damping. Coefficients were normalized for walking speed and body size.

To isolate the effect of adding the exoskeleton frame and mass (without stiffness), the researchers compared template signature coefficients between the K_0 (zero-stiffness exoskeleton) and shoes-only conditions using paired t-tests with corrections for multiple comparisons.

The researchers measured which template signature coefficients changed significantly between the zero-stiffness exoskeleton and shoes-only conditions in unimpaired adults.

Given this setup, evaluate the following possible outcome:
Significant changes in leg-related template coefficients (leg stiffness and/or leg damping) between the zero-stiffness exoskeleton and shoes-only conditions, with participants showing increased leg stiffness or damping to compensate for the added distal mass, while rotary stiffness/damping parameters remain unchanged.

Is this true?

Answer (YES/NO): NO